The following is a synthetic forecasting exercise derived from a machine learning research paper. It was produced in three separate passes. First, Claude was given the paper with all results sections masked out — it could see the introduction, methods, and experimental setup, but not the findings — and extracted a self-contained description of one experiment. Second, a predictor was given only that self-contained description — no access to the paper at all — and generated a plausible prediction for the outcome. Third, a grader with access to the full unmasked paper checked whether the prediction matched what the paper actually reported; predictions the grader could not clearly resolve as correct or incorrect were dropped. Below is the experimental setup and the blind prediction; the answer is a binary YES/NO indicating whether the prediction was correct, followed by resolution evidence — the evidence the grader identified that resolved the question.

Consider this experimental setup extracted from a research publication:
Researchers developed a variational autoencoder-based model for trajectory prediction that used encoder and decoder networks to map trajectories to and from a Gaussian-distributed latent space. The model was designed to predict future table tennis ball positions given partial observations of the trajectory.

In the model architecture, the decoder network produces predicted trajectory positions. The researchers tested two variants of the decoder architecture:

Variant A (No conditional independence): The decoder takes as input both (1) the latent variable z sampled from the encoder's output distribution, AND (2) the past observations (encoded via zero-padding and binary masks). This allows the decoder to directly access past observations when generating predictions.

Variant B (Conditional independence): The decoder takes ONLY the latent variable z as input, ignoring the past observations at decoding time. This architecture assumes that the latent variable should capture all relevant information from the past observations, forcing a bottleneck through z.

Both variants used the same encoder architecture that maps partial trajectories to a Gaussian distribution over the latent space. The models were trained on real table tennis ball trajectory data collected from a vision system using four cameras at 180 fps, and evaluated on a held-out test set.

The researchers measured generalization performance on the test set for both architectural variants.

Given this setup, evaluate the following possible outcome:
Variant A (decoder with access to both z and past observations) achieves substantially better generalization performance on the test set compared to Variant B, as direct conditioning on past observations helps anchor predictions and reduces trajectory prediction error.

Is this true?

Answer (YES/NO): NO